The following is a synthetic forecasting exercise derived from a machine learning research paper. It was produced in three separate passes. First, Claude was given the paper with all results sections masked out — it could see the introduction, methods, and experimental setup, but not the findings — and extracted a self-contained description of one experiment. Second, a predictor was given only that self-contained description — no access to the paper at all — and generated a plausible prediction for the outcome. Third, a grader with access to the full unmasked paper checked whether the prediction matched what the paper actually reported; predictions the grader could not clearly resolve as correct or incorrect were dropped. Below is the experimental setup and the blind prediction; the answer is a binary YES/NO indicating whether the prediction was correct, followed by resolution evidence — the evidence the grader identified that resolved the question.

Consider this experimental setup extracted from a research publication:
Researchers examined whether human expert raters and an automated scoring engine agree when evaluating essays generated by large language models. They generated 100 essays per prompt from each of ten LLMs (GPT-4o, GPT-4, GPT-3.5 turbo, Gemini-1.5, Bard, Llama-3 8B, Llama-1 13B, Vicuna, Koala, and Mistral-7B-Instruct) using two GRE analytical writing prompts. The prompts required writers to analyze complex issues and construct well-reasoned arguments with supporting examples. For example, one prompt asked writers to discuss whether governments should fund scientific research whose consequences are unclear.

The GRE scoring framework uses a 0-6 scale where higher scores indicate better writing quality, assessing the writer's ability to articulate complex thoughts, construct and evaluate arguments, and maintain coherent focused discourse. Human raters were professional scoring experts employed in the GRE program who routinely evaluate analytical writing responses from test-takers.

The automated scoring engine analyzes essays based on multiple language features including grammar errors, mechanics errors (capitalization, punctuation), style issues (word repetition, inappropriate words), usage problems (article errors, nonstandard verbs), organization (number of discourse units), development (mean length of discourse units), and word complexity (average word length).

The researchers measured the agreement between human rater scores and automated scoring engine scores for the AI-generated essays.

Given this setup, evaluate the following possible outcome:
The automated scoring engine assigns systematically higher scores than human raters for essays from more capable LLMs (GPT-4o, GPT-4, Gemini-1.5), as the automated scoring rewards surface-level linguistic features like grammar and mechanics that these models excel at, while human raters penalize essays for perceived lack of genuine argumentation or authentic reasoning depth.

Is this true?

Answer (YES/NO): YES